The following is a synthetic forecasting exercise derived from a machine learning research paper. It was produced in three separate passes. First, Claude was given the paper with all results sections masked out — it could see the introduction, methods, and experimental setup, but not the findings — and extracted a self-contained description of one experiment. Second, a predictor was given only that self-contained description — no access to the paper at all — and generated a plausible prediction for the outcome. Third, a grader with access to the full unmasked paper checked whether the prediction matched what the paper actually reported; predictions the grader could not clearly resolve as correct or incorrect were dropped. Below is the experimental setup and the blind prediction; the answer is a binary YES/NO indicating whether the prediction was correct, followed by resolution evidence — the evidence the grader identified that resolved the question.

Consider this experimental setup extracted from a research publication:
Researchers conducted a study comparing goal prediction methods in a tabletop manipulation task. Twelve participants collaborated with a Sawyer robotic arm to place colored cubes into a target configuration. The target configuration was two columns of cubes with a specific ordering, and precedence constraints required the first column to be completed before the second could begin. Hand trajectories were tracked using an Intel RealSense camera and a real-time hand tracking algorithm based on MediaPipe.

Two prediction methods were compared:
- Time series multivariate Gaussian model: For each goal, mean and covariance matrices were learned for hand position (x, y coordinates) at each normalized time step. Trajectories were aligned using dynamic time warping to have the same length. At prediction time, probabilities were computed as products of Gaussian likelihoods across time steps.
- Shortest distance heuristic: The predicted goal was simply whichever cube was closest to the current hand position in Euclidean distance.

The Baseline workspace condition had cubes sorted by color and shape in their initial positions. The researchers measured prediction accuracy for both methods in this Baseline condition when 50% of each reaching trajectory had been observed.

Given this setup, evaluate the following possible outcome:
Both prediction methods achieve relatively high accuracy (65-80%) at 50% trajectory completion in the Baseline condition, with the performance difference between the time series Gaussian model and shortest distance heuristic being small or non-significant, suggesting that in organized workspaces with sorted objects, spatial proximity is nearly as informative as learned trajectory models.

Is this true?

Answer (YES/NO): NO